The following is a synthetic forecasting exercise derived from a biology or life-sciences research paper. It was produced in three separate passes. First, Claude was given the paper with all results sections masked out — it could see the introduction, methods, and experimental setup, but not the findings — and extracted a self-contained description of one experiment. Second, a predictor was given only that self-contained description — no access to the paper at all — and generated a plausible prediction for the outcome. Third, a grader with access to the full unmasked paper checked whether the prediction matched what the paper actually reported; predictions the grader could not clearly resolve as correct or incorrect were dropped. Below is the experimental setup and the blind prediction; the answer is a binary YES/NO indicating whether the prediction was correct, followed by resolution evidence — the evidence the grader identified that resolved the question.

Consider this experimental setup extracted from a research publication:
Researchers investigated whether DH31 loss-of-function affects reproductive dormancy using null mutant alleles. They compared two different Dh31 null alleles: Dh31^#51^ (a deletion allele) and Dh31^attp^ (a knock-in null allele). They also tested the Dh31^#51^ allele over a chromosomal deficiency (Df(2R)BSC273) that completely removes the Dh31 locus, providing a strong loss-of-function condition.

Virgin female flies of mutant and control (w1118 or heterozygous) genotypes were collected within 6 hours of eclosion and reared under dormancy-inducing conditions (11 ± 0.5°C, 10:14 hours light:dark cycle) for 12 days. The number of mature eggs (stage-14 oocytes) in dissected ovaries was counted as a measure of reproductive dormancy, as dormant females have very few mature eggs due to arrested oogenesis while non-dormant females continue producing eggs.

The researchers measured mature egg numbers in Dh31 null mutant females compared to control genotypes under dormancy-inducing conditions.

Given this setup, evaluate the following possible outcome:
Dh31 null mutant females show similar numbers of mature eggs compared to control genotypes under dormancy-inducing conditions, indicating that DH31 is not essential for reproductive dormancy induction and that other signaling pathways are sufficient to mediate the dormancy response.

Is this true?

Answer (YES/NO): NO